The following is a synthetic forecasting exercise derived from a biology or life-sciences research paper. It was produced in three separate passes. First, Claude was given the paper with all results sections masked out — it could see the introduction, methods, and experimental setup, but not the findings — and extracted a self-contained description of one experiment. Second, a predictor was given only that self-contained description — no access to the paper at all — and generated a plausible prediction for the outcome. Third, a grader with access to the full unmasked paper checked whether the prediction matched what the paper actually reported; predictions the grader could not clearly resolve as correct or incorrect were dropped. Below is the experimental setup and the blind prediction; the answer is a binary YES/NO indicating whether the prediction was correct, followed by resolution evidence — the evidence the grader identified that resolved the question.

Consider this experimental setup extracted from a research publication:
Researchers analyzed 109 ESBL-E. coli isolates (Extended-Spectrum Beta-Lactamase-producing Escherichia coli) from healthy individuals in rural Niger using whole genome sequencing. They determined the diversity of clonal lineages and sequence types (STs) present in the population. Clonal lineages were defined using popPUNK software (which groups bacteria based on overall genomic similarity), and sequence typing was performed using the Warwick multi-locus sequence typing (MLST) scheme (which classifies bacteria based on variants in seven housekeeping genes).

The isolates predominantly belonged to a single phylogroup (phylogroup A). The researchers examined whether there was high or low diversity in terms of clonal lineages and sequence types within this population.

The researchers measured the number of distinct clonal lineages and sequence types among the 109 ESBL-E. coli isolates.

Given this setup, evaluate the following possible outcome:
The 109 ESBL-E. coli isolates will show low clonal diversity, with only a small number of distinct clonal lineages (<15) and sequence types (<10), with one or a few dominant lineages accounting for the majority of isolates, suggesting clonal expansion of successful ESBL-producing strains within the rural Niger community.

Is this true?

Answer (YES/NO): NO